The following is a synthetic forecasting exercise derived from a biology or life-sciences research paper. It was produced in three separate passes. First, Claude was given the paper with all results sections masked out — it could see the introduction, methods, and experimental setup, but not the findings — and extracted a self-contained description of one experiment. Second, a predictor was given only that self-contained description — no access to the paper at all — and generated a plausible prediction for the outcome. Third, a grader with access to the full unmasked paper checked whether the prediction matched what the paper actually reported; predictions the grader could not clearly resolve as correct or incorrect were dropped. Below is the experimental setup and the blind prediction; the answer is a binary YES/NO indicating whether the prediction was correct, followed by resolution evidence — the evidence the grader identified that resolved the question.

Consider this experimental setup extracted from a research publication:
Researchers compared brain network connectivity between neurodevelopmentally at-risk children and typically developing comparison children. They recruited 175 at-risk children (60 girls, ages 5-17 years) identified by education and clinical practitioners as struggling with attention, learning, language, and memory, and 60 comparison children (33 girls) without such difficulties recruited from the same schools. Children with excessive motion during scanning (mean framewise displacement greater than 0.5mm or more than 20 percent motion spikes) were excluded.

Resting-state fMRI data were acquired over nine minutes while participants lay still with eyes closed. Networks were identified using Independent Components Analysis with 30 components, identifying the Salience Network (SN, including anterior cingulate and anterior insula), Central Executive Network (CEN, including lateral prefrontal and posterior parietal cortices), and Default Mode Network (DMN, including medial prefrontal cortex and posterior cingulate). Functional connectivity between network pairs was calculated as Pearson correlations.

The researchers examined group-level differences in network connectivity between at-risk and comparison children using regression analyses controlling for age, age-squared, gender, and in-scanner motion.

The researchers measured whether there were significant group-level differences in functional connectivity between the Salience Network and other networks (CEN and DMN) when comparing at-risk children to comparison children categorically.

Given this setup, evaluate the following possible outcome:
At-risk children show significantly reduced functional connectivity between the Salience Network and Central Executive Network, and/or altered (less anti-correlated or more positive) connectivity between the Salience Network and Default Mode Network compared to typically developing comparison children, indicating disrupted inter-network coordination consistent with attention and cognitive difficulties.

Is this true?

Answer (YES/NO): NO